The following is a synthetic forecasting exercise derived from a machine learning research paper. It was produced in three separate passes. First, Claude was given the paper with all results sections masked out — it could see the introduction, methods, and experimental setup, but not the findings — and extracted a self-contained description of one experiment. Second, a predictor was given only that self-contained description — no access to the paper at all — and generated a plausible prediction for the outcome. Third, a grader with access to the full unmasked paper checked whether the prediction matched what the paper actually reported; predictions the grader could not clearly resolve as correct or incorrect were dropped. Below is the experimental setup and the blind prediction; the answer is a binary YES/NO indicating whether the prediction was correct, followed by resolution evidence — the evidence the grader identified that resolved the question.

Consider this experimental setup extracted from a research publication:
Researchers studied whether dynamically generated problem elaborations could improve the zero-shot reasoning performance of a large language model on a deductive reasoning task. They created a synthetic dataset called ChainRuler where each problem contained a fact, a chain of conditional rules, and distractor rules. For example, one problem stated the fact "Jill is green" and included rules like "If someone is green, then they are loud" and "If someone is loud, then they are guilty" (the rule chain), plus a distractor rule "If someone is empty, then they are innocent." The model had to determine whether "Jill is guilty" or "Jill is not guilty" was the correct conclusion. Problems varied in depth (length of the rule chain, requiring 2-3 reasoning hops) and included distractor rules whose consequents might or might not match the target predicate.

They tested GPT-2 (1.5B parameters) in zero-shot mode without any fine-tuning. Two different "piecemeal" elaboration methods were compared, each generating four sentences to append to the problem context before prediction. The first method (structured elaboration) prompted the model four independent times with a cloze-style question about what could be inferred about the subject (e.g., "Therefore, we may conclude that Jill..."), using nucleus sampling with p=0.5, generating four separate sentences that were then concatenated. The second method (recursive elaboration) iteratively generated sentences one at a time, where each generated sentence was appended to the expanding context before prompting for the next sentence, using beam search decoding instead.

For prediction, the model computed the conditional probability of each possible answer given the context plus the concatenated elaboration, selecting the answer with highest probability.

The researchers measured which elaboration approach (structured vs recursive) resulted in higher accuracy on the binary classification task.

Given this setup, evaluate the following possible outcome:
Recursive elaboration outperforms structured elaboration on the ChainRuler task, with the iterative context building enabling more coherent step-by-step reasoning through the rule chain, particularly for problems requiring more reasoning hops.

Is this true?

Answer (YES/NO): NO